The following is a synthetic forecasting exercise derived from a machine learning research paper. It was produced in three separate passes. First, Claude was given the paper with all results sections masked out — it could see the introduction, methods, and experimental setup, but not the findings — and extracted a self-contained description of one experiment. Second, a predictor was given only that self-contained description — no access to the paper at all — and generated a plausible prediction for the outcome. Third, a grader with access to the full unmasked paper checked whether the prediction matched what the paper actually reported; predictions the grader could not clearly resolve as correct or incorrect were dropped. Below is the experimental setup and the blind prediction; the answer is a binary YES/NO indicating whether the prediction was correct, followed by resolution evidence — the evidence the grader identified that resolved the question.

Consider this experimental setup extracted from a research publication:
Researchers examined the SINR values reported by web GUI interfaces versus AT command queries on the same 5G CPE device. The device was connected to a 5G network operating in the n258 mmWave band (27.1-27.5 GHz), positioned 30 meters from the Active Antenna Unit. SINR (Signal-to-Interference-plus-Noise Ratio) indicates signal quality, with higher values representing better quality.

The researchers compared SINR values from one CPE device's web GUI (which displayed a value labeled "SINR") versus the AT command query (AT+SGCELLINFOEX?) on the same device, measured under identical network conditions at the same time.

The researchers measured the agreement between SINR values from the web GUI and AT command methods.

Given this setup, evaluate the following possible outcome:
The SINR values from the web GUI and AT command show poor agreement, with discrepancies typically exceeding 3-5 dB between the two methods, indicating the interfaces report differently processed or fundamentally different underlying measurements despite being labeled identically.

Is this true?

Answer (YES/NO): NO